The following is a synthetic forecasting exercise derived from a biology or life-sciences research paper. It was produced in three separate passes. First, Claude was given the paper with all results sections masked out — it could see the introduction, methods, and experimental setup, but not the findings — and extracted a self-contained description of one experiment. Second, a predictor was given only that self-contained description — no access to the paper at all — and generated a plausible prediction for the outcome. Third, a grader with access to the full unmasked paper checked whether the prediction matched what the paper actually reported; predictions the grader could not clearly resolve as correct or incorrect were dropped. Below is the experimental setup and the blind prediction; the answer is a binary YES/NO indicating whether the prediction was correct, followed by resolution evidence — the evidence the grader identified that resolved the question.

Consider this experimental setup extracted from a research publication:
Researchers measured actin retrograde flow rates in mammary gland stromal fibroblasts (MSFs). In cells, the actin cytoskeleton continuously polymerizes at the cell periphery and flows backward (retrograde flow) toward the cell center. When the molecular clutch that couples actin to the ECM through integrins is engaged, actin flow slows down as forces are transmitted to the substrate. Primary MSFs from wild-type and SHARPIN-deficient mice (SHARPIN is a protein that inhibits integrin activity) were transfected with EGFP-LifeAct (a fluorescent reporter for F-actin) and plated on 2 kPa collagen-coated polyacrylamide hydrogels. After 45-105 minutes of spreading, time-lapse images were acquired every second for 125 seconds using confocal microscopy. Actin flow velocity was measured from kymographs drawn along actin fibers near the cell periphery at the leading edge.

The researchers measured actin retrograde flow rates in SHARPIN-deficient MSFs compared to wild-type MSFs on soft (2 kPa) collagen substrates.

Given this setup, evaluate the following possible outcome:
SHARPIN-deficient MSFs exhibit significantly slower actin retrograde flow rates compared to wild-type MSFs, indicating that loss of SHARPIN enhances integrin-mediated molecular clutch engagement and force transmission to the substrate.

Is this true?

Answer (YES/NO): NO